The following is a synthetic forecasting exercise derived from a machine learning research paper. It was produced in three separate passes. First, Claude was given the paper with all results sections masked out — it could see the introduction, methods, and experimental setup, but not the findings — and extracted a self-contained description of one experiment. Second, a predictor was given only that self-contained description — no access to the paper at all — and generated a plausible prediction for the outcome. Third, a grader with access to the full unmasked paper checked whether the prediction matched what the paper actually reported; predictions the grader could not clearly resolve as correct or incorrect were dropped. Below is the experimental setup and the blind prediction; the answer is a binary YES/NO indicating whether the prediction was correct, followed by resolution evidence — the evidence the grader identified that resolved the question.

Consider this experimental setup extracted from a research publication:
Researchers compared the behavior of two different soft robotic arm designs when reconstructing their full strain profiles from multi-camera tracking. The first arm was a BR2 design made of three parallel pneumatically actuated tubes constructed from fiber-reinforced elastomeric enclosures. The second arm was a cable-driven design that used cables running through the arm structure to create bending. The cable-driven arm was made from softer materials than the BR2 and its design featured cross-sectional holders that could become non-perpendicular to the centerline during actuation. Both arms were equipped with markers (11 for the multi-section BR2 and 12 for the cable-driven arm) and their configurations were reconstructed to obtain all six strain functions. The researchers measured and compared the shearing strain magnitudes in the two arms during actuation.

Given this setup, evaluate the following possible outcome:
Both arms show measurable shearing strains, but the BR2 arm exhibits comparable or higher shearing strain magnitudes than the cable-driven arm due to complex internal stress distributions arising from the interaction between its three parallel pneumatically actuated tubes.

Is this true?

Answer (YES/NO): NO